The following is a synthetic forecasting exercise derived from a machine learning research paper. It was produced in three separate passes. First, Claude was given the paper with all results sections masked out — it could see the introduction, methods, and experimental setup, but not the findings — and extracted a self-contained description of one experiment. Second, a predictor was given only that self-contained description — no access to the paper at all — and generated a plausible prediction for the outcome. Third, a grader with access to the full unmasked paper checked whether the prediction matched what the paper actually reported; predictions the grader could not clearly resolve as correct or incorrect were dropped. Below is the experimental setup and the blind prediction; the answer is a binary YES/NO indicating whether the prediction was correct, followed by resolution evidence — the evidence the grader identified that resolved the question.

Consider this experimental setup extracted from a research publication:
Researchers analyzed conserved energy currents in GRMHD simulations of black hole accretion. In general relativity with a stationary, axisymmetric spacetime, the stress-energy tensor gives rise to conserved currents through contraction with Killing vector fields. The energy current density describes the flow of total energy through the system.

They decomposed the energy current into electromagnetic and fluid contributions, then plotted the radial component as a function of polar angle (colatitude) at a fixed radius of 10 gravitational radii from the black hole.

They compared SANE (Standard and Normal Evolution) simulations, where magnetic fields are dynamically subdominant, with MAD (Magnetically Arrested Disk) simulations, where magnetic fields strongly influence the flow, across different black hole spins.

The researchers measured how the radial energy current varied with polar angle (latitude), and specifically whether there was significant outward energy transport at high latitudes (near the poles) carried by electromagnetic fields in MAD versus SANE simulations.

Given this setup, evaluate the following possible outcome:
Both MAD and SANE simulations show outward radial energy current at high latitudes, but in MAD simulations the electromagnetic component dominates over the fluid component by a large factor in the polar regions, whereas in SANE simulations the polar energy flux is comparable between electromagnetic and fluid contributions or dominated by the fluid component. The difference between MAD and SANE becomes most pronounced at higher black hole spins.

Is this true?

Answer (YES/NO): NO